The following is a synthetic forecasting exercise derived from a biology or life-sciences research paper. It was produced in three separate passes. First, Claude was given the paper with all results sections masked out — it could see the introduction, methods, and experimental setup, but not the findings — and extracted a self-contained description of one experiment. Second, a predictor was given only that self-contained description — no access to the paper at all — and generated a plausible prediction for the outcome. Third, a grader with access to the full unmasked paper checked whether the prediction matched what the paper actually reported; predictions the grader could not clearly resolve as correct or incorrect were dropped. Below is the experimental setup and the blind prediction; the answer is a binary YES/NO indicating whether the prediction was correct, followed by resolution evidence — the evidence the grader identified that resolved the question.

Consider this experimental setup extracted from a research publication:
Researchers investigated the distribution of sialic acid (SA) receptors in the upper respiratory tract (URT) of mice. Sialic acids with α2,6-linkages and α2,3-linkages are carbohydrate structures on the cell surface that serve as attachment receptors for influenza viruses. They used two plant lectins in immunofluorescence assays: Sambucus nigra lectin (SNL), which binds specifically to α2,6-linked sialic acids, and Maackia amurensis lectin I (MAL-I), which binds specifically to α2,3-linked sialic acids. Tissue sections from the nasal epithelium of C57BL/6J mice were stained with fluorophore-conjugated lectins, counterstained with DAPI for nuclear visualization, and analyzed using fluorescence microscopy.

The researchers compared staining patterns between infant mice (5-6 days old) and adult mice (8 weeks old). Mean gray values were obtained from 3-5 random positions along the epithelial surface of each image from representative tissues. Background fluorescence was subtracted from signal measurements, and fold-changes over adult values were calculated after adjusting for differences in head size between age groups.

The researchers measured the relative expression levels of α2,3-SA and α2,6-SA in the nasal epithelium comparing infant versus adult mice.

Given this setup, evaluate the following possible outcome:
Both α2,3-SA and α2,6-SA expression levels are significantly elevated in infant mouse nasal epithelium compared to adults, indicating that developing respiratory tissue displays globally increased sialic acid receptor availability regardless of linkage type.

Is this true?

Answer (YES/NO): YES